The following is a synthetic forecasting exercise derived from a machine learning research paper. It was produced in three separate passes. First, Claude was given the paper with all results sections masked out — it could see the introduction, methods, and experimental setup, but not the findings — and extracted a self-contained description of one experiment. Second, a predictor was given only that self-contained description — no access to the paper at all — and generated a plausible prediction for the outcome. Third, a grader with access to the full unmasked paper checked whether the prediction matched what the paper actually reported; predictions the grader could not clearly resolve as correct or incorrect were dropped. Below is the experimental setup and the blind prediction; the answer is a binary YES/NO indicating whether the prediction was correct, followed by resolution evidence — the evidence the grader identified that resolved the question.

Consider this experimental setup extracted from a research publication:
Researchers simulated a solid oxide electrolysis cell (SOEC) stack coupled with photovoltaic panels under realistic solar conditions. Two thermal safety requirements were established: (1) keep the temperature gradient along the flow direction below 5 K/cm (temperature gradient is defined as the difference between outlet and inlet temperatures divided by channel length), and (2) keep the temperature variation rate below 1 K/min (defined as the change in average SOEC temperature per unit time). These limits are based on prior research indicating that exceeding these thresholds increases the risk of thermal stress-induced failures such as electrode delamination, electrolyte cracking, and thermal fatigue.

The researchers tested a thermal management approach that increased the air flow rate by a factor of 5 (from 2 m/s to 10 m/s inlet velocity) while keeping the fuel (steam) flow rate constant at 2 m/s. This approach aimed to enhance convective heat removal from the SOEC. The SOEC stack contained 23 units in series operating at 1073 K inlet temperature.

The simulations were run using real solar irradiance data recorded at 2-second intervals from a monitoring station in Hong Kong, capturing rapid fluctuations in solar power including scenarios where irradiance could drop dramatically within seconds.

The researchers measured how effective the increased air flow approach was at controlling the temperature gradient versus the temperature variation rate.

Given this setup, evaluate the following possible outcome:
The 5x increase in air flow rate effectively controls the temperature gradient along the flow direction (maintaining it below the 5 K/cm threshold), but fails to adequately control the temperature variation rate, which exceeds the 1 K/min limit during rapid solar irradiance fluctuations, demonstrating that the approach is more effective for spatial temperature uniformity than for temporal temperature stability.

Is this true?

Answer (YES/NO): YES